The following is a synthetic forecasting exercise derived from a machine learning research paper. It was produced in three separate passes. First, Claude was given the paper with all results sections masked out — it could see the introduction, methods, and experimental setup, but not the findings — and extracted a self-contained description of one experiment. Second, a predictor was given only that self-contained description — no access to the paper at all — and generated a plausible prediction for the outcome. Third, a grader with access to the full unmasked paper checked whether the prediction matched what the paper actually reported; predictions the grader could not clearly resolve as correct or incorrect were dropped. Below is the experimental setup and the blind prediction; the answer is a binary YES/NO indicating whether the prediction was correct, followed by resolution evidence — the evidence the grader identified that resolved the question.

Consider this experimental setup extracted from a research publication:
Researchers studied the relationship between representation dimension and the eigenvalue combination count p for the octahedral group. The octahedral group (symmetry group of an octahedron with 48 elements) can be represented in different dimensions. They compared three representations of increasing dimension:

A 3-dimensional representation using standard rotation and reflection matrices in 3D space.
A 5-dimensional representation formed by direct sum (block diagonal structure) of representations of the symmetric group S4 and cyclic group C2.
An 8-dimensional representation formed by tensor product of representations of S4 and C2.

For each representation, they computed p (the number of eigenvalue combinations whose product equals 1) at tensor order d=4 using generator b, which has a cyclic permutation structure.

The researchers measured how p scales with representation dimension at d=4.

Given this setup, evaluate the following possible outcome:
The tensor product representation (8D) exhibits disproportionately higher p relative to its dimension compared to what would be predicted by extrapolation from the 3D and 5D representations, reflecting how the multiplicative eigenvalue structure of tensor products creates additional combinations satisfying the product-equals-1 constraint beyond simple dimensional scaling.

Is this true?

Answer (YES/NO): NO